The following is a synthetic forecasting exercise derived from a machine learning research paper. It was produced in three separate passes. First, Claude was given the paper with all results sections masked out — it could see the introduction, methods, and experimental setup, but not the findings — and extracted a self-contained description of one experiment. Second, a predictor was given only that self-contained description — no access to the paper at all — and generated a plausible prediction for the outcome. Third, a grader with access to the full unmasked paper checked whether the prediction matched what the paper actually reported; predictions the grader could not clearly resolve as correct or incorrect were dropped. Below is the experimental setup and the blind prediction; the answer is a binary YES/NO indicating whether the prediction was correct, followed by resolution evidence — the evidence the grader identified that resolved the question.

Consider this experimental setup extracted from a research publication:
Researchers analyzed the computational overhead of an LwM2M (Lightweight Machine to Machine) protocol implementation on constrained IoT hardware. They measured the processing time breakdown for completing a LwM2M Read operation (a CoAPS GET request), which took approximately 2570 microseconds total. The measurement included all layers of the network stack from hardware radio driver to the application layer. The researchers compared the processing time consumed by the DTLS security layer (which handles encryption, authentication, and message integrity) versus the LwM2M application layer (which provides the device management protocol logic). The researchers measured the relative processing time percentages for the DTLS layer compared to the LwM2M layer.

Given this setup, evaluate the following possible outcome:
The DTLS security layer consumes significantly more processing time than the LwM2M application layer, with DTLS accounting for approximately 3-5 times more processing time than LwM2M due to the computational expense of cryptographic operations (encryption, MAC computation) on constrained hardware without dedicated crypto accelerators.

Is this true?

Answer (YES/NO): NO